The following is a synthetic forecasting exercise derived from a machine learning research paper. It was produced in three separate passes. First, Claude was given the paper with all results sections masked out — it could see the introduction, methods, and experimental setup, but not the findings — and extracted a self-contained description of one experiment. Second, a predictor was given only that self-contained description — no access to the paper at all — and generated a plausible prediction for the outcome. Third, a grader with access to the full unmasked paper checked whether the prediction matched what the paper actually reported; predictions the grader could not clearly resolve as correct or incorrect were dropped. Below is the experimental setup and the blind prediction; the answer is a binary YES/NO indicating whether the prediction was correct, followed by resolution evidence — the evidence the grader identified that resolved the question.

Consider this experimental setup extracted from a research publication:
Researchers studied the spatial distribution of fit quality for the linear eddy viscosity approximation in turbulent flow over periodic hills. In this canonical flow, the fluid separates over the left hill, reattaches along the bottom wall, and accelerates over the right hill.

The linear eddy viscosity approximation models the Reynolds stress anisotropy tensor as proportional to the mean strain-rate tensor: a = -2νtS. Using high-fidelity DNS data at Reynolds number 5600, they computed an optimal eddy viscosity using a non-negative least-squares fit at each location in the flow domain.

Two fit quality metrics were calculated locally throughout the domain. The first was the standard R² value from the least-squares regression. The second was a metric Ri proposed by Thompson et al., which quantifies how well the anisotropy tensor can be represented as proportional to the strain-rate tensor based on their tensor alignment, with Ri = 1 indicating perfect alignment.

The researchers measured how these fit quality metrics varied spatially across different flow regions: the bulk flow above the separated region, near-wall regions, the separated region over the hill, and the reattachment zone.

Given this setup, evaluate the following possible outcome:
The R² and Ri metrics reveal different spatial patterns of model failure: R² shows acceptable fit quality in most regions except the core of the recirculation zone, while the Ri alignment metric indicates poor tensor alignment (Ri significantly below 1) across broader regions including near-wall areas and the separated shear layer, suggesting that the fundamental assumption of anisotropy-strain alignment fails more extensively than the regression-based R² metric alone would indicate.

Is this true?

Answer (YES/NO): NO